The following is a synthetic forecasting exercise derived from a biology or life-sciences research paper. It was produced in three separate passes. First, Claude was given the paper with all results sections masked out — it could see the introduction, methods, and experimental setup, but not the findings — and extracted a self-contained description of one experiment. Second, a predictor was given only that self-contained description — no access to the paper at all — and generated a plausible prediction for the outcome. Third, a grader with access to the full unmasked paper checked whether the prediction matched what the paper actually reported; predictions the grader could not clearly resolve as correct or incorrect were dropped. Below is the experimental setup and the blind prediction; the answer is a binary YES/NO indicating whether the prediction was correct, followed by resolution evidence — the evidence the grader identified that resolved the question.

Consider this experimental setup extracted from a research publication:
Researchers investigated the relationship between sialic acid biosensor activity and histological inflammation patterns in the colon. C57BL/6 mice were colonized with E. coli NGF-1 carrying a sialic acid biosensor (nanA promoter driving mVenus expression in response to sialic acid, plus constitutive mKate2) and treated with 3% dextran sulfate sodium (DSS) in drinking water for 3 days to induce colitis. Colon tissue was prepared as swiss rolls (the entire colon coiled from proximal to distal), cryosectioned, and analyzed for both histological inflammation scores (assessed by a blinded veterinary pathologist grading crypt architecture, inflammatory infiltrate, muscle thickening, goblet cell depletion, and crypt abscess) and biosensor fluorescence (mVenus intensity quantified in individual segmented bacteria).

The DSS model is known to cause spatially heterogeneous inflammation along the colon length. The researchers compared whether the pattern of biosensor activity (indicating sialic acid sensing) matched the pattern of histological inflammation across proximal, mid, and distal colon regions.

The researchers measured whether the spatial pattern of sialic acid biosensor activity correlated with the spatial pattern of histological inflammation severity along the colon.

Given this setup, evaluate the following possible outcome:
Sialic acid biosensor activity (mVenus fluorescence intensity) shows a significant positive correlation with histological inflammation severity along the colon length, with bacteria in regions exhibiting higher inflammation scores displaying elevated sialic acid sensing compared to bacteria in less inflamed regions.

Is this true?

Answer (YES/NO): NO